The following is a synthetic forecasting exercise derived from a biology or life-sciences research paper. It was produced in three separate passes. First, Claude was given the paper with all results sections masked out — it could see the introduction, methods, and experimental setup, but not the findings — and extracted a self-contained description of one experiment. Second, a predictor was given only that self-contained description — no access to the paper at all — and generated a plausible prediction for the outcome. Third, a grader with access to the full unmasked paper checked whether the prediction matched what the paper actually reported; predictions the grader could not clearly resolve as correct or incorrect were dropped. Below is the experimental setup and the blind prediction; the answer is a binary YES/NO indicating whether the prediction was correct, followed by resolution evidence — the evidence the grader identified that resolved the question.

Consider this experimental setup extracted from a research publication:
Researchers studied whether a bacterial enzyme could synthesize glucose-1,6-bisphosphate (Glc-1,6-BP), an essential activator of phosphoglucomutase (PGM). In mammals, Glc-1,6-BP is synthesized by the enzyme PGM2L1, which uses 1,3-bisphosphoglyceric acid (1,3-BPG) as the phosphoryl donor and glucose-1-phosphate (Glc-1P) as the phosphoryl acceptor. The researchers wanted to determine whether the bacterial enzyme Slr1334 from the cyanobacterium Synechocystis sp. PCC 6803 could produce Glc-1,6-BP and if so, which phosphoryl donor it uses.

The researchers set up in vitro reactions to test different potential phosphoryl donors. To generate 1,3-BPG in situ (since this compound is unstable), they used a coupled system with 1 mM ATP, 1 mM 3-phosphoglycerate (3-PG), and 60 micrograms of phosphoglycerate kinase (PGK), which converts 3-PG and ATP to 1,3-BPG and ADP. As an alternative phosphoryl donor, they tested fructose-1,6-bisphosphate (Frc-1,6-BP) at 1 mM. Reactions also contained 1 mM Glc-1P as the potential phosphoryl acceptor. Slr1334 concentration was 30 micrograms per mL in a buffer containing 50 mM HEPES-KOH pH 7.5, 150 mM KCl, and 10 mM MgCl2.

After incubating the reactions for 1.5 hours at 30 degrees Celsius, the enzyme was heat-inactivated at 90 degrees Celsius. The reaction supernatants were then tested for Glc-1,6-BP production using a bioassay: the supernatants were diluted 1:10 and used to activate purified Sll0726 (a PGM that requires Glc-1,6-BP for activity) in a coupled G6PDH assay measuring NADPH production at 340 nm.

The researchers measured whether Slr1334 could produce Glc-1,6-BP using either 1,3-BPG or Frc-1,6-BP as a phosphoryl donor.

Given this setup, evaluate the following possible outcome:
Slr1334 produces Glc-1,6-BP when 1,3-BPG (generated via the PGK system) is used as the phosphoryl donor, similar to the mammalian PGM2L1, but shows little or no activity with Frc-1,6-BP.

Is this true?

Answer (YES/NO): NO